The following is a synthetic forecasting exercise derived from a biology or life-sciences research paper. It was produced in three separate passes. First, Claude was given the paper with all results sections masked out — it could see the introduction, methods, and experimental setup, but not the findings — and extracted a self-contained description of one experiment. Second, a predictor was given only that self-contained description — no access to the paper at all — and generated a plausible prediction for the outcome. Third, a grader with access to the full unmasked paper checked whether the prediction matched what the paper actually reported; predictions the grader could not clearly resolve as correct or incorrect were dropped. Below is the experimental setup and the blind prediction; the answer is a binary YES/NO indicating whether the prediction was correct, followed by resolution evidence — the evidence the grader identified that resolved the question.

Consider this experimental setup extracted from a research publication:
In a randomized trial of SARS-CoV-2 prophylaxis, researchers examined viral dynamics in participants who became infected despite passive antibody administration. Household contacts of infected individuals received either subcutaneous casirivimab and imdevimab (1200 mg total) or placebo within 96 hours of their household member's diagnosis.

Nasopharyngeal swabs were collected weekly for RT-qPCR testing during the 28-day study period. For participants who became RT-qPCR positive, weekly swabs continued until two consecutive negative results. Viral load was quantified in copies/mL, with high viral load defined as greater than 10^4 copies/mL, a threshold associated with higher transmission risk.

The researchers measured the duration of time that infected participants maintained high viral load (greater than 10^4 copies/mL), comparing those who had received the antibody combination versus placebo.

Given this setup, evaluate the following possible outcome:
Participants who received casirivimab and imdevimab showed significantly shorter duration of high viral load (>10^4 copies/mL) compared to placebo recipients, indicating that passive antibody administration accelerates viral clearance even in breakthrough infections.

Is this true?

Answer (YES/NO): YES